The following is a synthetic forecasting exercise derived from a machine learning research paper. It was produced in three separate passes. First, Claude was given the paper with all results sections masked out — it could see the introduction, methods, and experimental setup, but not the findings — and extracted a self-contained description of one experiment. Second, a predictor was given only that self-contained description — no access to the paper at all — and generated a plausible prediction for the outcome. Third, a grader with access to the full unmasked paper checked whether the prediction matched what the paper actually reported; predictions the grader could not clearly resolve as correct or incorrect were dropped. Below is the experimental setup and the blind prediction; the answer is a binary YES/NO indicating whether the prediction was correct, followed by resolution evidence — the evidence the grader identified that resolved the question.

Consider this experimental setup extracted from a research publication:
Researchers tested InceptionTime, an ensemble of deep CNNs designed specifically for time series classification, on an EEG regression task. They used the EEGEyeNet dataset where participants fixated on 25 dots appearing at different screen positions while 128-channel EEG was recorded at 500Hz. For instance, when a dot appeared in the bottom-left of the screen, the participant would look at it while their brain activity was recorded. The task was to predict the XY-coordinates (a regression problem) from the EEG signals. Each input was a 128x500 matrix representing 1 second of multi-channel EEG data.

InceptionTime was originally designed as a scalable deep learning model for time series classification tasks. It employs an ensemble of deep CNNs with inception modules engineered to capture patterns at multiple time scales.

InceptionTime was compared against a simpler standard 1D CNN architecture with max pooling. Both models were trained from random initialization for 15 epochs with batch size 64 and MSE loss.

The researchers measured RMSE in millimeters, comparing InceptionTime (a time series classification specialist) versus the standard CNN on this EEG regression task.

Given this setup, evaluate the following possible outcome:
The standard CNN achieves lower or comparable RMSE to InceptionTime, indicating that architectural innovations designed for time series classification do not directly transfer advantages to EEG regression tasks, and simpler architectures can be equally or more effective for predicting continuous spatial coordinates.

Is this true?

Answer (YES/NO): YES